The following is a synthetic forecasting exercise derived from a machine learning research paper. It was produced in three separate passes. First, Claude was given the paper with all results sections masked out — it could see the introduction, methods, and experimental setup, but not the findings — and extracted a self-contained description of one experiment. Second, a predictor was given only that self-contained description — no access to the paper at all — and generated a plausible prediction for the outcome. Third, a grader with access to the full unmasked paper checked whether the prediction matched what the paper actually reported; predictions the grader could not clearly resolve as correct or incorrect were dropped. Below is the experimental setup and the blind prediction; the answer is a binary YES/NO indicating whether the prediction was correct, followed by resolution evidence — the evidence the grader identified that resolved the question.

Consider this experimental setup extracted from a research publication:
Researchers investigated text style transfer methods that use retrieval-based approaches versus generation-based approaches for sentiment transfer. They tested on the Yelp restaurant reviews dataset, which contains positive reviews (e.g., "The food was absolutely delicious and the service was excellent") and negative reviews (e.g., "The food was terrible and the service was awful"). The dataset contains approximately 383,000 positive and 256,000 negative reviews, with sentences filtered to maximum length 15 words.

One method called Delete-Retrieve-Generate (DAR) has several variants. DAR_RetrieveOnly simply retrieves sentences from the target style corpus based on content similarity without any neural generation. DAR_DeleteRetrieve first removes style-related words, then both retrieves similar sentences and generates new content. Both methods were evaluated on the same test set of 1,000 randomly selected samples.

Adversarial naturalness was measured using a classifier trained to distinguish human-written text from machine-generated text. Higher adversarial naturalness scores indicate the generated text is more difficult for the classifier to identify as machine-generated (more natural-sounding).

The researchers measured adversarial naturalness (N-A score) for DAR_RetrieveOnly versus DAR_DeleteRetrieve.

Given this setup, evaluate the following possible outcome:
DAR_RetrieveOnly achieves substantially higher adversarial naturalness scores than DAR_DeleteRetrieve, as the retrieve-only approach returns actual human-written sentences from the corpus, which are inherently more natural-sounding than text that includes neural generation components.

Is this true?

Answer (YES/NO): YES